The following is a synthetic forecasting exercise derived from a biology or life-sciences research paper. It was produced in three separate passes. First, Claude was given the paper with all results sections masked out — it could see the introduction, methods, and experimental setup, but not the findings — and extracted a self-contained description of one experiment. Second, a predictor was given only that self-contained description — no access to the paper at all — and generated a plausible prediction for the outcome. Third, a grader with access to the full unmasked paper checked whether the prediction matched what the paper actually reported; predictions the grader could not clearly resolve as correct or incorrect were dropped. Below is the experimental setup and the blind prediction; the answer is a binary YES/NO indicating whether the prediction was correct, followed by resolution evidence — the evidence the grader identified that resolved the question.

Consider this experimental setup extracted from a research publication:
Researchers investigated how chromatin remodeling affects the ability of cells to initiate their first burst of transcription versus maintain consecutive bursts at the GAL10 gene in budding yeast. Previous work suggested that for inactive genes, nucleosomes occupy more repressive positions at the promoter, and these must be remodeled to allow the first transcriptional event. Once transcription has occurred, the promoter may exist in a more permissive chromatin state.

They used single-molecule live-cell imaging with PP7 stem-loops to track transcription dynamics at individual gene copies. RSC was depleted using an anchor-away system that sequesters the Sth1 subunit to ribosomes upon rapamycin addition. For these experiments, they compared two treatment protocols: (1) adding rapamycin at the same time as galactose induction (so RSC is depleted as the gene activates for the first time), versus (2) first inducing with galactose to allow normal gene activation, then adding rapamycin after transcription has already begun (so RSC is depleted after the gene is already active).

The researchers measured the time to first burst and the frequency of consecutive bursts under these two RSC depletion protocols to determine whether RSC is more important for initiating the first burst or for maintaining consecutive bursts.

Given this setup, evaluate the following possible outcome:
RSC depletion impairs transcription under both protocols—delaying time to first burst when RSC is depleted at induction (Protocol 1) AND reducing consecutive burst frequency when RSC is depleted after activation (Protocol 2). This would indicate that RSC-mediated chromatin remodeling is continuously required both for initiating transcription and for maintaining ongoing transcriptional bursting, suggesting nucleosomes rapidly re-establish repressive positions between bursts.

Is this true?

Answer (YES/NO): YES